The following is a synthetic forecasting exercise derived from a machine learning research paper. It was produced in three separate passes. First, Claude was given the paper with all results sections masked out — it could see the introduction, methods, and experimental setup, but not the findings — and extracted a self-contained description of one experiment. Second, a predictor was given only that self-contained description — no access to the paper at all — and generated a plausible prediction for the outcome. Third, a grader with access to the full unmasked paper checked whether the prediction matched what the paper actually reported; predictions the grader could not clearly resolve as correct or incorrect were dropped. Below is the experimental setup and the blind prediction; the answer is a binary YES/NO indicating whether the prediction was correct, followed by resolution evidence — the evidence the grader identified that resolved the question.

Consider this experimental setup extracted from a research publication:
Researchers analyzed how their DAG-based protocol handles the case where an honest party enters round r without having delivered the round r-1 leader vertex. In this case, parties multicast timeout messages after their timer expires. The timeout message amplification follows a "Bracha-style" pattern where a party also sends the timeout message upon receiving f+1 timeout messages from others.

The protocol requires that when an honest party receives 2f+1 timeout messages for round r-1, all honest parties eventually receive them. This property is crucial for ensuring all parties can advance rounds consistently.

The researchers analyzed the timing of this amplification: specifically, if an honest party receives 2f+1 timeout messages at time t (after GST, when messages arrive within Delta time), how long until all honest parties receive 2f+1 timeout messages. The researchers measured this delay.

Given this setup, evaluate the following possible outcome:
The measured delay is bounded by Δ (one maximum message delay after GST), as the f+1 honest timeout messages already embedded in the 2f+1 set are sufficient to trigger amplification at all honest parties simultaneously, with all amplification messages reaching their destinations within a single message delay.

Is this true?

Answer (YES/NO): NO